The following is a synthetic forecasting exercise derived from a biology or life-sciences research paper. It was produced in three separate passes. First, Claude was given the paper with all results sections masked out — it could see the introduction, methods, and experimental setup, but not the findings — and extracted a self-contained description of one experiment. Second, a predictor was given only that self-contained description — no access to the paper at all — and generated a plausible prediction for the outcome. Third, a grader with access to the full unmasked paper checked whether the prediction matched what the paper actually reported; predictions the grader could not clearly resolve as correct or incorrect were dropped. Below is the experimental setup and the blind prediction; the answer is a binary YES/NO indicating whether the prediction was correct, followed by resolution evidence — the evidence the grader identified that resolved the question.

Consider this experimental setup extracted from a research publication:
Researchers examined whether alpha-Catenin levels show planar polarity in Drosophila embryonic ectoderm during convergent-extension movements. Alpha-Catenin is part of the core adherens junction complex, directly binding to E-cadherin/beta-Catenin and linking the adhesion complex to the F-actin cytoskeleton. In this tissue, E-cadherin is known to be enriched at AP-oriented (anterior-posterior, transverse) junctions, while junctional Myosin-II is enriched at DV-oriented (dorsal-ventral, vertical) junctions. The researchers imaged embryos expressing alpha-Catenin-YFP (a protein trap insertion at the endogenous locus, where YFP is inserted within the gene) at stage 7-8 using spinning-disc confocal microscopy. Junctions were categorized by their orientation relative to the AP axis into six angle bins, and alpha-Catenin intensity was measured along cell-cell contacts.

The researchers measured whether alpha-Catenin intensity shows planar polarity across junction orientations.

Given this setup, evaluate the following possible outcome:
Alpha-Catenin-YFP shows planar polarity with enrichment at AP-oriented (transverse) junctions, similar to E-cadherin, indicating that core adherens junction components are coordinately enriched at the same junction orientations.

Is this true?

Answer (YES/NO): YES